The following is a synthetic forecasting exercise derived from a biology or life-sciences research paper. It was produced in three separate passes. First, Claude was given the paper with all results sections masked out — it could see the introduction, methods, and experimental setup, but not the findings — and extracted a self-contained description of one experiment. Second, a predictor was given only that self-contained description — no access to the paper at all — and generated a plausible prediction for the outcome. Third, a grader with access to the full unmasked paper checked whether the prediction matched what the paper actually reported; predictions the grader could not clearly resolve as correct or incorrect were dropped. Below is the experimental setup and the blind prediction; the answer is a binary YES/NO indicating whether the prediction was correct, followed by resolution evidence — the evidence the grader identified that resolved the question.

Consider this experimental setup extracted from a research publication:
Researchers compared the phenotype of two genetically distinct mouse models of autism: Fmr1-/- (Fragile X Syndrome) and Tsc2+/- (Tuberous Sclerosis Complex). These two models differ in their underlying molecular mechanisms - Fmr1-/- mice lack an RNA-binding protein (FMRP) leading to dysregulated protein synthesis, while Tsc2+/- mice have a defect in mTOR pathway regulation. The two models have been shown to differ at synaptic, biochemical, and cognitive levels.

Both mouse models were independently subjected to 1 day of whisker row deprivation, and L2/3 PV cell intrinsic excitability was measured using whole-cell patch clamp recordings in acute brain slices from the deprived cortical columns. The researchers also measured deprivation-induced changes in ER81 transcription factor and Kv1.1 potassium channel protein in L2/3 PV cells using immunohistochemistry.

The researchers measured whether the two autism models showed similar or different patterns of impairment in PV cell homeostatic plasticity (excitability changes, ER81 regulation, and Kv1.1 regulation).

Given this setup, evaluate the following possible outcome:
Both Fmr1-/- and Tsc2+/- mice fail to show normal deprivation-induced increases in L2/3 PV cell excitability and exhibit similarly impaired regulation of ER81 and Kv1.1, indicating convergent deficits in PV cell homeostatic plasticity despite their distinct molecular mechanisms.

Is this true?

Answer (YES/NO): YES